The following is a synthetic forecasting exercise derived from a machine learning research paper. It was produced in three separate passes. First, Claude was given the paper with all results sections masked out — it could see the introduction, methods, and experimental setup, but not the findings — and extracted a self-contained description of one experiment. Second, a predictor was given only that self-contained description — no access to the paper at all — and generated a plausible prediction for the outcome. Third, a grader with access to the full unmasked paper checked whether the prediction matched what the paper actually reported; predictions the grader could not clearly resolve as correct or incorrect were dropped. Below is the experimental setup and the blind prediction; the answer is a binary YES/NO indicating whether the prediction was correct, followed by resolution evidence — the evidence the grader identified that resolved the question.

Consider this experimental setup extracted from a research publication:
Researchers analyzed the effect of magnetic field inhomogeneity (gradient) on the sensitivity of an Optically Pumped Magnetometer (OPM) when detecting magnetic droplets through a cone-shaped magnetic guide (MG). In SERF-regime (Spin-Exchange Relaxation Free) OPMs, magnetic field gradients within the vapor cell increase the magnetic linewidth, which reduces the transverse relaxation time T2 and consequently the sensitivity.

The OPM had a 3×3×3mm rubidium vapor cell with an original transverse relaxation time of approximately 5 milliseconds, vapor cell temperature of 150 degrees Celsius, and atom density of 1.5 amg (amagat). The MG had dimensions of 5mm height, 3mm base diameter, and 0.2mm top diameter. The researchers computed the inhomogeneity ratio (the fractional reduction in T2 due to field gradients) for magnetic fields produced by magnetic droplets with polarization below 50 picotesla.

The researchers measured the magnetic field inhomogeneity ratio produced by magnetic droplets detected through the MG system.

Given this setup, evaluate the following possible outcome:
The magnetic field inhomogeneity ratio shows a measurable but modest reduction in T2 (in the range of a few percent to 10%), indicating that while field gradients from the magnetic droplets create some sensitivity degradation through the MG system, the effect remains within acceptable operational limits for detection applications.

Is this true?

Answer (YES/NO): NO